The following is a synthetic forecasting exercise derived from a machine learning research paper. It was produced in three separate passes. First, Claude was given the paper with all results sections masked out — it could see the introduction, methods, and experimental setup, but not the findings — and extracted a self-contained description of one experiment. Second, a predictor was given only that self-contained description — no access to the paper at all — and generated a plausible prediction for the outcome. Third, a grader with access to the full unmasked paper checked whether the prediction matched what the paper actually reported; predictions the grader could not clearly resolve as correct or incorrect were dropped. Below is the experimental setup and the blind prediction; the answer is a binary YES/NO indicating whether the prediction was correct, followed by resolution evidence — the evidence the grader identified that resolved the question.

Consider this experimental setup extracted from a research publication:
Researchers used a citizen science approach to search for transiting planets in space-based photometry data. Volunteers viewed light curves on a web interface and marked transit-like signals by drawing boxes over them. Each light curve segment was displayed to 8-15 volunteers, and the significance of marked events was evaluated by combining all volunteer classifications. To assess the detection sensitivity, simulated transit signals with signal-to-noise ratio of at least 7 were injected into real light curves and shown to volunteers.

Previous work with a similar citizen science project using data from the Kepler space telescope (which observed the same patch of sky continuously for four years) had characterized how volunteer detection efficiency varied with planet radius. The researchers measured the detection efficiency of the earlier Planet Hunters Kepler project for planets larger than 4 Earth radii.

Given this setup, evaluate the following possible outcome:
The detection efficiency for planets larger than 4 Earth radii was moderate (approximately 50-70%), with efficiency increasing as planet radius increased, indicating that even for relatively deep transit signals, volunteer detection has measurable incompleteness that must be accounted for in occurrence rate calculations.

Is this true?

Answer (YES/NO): NO